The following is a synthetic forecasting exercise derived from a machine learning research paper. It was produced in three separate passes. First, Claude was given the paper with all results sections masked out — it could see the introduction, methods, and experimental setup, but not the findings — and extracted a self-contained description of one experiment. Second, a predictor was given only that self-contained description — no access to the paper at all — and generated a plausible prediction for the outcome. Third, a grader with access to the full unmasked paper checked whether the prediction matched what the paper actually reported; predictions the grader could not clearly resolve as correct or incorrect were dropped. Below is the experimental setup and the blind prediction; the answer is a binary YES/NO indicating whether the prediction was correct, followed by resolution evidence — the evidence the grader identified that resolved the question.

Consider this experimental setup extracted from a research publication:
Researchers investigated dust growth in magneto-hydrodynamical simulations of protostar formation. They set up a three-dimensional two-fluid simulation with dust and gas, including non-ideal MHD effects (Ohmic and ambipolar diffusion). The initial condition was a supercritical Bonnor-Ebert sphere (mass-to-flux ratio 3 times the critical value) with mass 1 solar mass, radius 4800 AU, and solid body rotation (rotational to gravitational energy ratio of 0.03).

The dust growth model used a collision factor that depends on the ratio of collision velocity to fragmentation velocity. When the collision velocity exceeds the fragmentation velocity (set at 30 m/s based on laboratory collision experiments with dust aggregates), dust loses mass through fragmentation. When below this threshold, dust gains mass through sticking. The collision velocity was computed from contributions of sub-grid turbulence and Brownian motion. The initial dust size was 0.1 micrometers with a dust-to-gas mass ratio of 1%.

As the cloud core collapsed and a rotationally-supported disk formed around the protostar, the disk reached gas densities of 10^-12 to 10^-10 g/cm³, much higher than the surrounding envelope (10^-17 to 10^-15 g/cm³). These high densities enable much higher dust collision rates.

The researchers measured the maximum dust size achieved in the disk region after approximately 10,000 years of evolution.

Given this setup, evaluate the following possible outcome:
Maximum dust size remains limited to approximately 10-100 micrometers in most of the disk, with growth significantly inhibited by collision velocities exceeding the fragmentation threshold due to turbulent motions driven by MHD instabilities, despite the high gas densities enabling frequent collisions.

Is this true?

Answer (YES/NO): NO